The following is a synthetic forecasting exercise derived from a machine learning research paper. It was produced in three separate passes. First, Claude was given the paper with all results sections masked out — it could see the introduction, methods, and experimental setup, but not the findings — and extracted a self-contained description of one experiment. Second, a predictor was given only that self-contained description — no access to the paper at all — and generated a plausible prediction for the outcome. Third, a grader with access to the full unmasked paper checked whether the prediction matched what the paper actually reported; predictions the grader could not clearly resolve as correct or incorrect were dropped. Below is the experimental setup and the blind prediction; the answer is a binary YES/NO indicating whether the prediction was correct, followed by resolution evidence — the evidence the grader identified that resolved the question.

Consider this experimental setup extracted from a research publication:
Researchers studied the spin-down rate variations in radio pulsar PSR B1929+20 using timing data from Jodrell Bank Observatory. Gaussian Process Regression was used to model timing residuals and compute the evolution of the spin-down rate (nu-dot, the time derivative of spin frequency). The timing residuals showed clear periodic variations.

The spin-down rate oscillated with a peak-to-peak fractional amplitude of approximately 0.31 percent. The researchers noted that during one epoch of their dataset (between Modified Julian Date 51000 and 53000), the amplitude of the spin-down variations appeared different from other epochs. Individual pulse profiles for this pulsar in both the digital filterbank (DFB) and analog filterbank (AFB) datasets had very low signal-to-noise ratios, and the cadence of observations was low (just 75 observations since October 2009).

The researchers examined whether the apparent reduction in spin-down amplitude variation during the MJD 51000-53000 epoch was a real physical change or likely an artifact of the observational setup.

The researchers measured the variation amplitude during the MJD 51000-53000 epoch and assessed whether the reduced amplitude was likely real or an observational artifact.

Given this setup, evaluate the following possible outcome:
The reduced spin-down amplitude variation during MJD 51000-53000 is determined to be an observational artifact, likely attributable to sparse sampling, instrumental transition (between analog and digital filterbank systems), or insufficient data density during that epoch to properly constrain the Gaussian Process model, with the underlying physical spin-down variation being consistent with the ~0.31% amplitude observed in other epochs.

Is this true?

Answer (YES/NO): NO